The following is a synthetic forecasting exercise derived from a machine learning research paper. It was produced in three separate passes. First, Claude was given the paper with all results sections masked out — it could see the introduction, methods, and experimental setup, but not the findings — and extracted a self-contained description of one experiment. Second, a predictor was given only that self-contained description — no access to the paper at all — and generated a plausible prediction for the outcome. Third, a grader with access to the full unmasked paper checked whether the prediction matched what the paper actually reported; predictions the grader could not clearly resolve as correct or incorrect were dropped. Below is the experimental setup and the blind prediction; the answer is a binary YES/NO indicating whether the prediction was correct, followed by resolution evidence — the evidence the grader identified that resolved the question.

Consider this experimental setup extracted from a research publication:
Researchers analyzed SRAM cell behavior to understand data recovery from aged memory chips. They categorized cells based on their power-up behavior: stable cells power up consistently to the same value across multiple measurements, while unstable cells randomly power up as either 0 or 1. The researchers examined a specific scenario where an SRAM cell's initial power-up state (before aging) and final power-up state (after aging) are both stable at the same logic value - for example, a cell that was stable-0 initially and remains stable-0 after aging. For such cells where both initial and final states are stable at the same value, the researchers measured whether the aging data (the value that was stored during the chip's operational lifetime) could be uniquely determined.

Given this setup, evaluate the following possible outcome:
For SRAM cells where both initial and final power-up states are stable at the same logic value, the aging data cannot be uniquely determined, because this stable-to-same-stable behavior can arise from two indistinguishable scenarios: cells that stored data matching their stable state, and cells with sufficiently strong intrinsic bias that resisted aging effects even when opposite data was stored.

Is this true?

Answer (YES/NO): YES